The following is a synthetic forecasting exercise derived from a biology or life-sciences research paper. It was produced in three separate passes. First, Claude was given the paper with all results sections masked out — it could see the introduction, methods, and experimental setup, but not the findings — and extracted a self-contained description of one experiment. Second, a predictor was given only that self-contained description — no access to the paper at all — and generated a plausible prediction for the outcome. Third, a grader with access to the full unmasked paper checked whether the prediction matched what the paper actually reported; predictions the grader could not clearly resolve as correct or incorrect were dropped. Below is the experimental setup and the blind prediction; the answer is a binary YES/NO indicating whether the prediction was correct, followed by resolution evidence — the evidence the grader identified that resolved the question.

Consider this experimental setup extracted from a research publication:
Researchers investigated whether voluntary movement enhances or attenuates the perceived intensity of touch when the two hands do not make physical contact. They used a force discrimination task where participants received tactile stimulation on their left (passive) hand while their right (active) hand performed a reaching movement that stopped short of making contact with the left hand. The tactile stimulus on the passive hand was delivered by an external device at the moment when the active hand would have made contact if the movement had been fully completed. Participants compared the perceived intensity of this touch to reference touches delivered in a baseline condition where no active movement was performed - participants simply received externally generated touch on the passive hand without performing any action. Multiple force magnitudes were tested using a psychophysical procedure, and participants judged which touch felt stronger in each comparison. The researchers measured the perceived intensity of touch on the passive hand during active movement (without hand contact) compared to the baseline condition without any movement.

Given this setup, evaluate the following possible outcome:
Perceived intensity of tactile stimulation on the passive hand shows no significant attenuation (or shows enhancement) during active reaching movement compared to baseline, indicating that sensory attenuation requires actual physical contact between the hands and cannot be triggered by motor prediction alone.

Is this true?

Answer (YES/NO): NO